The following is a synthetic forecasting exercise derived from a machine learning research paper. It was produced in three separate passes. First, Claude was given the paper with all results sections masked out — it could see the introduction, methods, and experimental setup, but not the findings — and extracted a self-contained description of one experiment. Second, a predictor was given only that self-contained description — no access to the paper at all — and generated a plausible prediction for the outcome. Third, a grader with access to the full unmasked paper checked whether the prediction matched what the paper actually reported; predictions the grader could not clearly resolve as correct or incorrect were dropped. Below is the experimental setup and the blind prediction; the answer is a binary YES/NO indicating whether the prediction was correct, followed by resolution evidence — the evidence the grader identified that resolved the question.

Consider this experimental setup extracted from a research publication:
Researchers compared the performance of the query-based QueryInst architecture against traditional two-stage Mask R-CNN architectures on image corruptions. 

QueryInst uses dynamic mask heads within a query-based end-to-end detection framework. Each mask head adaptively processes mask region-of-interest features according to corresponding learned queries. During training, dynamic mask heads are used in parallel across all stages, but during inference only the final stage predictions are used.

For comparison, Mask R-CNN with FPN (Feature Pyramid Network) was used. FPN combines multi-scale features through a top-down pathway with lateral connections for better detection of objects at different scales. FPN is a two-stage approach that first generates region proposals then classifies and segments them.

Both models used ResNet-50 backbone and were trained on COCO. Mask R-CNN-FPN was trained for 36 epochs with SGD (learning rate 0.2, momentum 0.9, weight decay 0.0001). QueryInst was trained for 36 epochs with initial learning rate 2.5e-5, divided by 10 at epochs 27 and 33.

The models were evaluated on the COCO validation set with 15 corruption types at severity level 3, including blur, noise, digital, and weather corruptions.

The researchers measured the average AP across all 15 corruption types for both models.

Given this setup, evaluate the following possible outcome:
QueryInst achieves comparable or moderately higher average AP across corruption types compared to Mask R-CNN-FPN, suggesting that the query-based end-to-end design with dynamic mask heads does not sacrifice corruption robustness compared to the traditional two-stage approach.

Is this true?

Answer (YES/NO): YES